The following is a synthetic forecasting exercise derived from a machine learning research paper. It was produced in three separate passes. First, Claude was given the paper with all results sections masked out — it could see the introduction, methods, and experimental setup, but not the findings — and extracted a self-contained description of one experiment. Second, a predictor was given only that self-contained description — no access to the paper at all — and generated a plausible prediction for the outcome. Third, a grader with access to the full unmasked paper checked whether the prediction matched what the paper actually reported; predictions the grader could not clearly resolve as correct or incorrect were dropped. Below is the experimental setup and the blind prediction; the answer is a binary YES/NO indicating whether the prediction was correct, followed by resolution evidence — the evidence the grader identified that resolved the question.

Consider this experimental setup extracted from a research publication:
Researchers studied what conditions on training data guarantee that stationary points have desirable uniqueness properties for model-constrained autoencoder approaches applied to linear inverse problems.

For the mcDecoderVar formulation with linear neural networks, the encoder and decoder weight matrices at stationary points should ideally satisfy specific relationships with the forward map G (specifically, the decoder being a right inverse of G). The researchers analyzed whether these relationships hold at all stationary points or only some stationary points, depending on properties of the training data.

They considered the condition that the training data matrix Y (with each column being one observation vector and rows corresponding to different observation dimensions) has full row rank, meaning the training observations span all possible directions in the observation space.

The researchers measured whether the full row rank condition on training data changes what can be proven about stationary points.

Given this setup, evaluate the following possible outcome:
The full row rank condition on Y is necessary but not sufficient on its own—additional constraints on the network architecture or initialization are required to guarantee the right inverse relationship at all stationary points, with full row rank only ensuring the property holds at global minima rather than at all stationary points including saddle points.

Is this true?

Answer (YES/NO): NO